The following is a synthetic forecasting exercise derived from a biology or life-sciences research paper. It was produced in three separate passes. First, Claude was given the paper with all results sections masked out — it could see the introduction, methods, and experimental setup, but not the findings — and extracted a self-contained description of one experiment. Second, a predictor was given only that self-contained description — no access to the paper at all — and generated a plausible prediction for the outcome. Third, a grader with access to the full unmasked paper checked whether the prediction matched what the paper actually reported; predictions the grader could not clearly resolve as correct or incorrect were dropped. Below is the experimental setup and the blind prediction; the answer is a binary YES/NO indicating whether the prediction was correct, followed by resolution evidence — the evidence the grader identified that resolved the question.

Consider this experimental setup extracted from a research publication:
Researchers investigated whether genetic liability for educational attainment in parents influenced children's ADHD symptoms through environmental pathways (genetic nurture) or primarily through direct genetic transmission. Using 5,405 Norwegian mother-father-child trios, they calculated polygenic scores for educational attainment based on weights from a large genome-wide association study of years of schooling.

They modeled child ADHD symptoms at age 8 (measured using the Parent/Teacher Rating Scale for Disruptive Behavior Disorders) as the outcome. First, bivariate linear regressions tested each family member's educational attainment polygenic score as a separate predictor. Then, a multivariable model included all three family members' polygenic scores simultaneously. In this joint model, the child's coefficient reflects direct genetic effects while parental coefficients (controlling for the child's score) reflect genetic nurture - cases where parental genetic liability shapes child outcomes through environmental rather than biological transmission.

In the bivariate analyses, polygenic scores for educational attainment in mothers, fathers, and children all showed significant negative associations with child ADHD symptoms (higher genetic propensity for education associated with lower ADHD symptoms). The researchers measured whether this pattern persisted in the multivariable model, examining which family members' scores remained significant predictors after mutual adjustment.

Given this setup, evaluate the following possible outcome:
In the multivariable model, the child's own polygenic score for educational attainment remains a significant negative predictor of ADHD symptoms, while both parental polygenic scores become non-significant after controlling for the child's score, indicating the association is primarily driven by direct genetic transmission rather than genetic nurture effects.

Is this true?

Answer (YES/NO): YES